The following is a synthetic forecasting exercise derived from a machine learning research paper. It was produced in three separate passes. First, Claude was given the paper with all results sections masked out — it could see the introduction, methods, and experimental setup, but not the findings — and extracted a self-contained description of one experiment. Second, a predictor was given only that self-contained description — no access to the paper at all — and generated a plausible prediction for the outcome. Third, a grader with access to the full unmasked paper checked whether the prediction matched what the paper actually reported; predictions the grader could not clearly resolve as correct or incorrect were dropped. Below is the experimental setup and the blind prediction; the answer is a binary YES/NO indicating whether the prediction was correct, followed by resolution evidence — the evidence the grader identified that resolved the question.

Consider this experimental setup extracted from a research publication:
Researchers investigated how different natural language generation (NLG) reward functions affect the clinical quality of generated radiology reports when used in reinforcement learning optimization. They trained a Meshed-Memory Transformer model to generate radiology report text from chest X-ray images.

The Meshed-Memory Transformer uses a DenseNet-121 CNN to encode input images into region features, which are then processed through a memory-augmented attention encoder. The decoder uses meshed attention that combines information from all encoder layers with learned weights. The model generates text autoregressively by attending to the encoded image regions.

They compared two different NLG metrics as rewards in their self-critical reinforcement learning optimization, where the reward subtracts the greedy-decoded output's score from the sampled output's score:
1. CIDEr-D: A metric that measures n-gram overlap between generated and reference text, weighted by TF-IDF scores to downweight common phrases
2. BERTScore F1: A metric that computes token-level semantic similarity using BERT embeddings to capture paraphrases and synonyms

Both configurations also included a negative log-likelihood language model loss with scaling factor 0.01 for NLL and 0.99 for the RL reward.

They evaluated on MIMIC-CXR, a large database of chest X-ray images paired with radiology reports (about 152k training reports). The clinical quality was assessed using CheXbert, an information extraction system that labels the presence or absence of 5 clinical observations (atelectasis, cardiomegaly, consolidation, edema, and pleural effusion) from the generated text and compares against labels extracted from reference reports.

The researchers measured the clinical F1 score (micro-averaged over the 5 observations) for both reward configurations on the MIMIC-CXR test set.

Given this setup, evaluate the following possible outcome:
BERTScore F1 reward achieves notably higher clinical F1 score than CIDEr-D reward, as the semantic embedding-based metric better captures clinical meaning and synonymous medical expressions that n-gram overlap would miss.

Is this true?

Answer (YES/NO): YES